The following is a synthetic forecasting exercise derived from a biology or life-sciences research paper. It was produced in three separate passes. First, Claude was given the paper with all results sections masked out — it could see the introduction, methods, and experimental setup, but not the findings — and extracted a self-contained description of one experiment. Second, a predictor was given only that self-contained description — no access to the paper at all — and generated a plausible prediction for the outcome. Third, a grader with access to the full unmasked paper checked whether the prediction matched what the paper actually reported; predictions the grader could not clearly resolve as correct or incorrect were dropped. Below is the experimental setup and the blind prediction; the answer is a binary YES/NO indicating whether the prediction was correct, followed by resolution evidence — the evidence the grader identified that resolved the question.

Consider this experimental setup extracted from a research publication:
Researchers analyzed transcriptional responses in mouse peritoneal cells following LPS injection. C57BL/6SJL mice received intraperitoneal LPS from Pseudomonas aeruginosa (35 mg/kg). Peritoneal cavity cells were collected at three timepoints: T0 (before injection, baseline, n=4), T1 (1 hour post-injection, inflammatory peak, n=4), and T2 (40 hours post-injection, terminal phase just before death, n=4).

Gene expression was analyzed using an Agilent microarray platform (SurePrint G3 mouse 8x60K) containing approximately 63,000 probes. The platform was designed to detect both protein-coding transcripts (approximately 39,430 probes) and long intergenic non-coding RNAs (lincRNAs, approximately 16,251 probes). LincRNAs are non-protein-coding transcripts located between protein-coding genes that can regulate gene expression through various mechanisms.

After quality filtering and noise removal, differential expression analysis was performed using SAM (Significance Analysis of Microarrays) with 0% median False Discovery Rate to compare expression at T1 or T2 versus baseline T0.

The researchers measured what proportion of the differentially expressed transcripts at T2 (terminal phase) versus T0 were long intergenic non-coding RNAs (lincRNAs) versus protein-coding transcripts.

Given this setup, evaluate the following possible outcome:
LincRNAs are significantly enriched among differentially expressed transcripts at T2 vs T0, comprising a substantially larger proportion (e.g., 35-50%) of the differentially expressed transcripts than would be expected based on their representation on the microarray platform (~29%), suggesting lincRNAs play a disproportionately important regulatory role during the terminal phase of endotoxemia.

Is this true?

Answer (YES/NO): NO